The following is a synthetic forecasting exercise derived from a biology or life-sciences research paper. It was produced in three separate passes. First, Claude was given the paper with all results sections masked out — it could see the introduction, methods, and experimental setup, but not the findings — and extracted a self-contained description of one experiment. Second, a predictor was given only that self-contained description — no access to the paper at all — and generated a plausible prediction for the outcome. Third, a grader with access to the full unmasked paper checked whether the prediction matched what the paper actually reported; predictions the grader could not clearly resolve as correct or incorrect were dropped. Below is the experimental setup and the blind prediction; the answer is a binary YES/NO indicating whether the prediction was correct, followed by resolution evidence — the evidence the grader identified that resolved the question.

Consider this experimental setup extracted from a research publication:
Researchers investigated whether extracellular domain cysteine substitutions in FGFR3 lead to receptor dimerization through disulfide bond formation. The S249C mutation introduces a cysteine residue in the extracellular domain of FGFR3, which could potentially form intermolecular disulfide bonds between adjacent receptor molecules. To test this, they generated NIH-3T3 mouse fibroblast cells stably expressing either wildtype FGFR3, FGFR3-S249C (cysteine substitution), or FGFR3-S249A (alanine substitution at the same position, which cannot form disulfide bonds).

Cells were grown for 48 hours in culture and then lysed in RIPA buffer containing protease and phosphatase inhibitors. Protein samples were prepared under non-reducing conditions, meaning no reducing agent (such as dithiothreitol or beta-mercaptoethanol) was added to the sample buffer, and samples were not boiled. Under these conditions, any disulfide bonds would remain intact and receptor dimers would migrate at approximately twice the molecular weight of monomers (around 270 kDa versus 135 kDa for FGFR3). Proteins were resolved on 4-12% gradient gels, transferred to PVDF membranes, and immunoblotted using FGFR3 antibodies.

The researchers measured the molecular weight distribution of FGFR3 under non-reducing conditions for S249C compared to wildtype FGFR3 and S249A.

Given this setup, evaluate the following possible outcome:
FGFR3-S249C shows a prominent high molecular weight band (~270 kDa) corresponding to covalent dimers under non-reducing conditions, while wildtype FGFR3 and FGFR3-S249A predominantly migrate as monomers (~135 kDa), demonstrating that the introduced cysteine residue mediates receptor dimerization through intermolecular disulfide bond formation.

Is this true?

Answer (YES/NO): YES